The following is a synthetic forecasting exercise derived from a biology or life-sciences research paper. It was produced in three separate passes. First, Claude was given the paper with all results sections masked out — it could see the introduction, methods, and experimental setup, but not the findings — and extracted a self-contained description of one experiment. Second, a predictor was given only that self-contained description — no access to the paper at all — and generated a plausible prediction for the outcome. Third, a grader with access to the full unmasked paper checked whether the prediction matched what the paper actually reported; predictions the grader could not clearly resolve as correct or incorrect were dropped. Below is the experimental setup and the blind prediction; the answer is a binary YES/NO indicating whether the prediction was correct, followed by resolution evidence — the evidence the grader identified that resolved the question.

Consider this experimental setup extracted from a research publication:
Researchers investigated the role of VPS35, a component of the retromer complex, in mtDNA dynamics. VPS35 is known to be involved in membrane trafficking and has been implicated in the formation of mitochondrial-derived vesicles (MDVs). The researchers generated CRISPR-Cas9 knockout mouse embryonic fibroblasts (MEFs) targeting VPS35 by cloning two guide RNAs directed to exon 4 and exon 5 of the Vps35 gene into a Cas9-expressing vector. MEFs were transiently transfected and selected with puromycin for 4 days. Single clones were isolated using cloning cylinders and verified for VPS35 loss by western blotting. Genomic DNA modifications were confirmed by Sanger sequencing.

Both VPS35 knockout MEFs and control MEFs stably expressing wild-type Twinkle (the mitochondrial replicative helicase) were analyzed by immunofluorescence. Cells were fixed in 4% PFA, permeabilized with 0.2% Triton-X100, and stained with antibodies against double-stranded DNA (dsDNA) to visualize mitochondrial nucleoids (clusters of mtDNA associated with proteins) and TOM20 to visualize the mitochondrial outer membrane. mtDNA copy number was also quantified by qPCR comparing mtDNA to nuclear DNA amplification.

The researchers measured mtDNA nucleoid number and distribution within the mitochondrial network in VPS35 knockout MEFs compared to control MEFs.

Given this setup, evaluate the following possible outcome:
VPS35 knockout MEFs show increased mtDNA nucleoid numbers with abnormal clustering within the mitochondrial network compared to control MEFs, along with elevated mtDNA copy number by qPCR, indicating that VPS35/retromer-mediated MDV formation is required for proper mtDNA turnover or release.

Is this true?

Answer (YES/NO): NO